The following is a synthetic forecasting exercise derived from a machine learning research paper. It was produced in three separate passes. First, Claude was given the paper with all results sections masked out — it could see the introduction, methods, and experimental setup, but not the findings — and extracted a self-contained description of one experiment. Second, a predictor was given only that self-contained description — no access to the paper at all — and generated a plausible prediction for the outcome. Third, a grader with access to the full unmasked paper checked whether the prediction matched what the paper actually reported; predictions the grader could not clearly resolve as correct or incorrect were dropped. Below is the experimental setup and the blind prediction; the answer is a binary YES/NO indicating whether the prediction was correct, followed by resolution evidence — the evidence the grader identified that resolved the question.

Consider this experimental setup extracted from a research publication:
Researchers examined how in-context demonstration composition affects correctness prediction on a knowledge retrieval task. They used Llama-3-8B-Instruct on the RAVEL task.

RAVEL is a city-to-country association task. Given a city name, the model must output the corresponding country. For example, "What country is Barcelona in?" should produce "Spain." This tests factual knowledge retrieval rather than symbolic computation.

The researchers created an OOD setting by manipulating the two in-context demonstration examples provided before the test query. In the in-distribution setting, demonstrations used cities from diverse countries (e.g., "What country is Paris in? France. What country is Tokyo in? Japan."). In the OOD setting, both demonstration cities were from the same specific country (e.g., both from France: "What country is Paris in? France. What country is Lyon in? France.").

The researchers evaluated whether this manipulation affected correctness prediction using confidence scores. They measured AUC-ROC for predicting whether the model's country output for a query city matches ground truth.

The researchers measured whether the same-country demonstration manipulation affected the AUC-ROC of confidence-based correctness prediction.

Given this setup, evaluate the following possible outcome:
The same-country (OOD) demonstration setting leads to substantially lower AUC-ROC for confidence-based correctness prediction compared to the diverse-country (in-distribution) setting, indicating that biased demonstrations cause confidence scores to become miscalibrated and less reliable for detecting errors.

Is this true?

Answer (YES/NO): YES